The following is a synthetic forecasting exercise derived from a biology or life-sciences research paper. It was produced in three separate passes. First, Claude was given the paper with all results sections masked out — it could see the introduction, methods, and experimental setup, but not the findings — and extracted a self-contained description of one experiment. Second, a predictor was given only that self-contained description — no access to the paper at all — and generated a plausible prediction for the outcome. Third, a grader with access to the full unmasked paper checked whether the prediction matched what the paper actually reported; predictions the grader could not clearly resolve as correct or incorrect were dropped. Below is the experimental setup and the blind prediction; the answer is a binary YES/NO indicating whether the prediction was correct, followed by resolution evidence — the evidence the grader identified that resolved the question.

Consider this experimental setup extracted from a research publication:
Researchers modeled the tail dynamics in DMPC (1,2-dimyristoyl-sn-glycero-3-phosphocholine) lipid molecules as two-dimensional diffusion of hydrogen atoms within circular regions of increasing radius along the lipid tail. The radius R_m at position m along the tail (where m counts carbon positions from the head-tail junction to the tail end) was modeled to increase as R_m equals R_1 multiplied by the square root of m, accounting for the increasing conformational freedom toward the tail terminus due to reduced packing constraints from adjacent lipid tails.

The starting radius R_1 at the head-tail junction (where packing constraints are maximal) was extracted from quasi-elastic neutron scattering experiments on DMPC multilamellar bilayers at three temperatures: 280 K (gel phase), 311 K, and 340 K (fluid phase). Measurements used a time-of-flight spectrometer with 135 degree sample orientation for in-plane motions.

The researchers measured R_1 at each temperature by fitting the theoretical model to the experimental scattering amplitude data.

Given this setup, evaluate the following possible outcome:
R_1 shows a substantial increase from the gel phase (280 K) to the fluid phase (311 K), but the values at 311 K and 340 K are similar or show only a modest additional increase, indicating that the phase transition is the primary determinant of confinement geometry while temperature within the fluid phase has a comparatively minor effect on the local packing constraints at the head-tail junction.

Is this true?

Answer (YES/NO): NO